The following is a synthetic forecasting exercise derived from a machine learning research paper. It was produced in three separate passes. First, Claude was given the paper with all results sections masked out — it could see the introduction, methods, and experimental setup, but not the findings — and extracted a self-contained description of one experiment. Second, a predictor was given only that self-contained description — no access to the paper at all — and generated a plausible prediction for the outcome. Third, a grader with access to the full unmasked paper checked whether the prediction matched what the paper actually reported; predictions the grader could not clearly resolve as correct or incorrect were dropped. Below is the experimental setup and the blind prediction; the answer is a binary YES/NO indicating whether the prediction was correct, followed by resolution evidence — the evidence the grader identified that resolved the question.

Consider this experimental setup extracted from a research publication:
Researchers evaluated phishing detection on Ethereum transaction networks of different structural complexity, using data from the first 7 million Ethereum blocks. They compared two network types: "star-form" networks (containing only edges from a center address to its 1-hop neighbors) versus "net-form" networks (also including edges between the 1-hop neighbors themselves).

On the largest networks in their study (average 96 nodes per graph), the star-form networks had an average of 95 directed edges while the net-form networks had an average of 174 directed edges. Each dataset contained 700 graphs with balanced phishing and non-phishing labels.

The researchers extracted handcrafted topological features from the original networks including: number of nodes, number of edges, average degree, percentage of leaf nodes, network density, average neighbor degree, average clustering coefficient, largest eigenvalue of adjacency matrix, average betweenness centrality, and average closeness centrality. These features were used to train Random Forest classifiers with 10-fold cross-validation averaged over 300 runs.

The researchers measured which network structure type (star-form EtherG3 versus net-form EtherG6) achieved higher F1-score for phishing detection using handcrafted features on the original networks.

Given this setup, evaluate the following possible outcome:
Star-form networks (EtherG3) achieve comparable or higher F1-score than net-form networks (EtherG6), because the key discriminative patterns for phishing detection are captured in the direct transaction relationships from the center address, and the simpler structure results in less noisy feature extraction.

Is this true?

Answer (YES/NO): NO